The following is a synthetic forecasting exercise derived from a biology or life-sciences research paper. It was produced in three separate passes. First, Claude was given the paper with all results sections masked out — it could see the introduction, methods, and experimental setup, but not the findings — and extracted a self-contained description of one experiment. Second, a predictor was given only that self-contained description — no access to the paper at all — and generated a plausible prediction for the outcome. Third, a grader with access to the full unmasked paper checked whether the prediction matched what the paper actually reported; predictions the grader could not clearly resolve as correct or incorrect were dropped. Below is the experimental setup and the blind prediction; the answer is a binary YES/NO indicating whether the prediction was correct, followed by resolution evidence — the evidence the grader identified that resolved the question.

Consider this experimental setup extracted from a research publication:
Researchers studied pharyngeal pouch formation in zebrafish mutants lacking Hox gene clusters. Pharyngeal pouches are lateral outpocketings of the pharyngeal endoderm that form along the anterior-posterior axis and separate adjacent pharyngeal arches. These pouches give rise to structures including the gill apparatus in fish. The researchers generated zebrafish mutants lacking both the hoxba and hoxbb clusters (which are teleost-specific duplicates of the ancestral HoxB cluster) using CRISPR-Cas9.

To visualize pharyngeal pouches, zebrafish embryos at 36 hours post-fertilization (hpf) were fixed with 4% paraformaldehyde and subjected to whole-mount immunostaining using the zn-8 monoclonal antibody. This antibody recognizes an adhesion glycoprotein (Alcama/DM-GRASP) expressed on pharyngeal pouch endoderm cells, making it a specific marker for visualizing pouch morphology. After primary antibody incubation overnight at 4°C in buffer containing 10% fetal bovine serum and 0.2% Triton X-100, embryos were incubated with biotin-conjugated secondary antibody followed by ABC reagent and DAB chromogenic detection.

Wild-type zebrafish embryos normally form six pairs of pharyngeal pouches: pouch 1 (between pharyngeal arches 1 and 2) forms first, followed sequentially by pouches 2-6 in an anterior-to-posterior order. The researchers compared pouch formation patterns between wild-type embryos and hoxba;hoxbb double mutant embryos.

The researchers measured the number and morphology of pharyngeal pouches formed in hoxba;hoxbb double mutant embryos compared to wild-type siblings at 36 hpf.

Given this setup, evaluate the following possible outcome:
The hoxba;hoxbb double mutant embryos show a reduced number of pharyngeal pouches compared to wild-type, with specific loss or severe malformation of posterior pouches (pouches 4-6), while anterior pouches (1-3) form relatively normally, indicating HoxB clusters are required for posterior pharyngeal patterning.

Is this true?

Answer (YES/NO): NO